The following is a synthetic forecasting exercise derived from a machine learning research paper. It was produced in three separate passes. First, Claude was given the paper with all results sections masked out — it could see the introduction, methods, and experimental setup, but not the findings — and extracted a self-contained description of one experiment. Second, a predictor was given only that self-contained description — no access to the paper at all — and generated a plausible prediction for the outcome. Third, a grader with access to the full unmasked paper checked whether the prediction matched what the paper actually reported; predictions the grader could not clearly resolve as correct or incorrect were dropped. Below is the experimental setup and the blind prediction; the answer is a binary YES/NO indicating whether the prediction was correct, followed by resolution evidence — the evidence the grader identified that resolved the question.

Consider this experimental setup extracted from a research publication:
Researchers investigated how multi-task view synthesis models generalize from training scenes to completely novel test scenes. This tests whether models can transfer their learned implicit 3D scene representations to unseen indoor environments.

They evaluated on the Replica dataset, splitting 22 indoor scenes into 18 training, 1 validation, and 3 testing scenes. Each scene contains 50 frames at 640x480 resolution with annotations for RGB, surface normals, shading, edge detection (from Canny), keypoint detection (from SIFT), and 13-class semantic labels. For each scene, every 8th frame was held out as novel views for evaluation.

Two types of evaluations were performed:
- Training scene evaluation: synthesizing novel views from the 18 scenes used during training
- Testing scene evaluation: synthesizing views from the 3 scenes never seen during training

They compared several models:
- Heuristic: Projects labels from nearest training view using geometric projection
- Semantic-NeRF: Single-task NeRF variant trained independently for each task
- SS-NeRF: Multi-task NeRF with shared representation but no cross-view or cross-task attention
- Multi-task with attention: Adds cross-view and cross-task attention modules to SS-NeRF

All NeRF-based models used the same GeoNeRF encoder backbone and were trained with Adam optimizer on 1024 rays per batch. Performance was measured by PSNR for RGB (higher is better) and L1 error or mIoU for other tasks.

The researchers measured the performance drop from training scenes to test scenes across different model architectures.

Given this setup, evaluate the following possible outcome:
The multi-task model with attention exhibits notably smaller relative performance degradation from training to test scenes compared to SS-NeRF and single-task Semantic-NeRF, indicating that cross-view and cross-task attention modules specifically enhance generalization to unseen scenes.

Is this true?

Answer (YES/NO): NO